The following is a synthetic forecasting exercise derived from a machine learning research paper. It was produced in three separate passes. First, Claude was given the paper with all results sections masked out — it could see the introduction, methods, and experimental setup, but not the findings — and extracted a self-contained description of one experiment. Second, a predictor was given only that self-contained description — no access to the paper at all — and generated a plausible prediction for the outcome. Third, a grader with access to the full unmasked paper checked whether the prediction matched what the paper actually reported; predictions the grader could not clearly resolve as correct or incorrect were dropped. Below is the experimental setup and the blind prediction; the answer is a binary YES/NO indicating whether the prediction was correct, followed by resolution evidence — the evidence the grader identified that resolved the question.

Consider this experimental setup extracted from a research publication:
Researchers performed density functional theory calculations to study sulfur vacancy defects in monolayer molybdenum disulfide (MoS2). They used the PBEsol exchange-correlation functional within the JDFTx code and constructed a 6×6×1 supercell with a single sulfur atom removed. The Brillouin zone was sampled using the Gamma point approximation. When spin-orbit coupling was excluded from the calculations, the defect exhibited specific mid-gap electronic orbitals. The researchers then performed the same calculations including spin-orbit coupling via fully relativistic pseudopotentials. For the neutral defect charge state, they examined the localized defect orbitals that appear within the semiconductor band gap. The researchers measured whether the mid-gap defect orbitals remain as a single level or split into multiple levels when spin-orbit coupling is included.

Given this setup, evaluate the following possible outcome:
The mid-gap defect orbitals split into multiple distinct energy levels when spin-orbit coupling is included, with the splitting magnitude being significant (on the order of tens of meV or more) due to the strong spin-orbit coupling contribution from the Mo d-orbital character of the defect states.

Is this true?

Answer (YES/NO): YES